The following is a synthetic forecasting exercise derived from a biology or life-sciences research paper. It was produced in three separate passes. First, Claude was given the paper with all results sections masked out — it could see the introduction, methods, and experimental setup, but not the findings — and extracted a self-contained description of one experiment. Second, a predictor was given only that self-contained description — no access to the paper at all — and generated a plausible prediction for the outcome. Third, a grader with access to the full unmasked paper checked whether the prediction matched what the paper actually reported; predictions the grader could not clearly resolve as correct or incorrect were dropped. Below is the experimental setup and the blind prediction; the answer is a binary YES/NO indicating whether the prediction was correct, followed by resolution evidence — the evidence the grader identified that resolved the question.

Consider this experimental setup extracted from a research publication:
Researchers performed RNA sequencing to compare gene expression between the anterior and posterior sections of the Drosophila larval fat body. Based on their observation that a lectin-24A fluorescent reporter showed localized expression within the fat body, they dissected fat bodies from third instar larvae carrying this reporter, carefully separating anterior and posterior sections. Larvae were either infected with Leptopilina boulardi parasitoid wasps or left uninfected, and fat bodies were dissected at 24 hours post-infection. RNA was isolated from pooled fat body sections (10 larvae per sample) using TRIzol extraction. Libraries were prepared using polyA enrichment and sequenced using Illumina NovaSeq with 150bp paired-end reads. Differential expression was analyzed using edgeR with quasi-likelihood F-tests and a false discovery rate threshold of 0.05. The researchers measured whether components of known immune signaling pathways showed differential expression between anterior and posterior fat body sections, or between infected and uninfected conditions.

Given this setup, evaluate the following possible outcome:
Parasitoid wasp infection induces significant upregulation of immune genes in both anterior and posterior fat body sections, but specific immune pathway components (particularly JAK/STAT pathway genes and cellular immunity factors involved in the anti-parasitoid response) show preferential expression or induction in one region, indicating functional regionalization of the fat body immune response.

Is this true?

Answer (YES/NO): YES